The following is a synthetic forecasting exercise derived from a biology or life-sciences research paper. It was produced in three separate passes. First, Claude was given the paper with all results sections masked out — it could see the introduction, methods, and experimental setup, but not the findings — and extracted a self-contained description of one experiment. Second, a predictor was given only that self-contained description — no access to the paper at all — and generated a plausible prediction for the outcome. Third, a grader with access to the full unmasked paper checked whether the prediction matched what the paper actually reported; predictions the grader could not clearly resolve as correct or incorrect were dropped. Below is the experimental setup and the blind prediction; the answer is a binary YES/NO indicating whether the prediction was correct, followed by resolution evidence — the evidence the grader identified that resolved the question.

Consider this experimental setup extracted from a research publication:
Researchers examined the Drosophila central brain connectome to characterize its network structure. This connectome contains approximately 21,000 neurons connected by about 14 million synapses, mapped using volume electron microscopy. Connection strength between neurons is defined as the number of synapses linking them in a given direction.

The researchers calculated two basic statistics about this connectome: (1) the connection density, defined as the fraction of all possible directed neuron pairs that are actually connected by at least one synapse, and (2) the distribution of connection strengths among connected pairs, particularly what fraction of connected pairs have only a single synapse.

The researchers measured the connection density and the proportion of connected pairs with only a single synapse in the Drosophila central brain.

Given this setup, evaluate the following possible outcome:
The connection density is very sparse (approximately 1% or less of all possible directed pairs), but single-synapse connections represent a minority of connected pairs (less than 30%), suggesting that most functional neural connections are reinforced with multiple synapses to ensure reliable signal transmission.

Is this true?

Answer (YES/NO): NO